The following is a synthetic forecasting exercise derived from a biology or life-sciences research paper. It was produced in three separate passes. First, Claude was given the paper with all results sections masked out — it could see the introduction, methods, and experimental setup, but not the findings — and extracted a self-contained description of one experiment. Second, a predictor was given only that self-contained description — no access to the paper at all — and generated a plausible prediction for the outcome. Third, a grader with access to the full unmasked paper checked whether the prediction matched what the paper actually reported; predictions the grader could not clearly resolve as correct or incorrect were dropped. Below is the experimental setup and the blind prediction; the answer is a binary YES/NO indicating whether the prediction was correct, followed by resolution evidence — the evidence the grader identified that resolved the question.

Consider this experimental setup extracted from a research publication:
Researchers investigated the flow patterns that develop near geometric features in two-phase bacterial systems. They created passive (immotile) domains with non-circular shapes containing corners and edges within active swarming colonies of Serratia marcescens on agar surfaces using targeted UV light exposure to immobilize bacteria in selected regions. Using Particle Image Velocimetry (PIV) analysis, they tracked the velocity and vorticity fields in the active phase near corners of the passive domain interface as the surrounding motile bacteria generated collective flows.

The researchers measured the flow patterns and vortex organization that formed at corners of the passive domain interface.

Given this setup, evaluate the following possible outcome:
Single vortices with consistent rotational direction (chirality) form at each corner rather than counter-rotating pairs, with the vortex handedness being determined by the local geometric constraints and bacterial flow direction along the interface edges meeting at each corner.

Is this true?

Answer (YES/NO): NO